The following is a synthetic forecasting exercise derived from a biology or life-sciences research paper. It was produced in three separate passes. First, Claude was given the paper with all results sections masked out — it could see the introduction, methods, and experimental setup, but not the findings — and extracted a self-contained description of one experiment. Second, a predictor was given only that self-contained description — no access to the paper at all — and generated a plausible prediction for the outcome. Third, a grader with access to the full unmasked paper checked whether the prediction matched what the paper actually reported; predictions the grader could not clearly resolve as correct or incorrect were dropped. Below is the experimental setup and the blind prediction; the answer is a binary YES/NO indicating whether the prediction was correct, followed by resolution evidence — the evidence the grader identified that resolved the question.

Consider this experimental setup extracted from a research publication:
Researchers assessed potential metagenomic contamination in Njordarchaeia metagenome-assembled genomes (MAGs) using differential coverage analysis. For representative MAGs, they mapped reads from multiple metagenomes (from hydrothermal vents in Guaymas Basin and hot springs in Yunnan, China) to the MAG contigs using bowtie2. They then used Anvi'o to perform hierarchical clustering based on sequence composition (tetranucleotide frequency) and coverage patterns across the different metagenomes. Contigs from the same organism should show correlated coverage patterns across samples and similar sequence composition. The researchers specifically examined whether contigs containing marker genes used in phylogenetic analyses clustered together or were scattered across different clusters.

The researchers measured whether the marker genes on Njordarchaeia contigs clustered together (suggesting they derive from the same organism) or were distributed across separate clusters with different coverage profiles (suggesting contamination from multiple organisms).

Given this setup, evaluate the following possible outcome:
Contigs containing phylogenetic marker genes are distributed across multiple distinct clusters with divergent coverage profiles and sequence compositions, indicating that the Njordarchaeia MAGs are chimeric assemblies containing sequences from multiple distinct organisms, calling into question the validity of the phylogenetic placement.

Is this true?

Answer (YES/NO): NO